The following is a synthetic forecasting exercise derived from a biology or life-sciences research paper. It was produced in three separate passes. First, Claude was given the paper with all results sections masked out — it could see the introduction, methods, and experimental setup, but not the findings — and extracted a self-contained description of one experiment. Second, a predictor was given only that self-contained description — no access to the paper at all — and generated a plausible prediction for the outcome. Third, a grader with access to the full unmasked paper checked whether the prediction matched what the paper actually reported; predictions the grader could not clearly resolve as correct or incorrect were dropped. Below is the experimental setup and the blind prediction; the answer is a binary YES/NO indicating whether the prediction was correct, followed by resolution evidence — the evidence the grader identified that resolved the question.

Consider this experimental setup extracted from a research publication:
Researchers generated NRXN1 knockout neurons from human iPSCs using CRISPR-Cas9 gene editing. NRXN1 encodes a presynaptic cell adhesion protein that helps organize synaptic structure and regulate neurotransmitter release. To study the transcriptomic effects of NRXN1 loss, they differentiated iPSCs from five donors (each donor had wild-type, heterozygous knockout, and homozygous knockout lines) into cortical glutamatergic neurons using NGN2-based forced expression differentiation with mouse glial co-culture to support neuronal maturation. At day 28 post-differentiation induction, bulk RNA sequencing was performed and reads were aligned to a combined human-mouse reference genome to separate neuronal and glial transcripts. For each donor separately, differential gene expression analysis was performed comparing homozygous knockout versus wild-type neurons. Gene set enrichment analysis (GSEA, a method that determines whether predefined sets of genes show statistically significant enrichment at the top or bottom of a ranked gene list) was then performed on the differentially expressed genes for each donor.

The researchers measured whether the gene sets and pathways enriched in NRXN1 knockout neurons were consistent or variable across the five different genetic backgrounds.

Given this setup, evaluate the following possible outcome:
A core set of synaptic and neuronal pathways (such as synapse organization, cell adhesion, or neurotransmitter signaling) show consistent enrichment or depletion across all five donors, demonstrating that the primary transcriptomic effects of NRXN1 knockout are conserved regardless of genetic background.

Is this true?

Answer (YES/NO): NO